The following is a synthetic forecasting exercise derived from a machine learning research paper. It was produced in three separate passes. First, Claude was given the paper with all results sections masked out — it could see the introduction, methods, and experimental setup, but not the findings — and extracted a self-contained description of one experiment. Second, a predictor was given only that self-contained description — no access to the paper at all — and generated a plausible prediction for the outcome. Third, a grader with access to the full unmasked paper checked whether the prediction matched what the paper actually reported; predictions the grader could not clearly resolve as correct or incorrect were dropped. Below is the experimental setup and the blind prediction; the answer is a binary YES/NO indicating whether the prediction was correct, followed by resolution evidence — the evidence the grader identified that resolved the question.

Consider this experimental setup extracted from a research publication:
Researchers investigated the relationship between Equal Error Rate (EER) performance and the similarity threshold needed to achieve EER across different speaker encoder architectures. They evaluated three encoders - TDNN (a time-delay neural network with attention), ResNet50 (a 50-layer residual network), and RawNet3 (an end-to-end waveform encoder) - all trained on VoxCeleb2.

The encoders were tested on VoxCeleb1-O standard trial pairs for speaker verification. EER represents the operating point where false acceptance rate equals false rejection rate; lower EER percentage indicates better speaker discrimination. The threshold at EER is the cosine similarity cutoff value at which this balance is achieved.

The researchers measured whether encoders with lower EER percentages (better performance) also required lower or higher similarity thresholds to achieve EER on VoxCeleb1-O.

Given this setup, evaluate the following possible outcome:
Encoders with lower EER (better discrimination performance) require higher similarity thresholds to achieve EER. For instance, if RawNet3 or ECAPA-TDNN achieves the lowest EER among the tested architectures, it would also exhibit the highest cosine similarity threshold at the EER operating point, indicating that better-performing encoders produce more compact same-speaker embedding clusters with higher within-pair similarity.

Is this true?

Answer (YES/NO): NO